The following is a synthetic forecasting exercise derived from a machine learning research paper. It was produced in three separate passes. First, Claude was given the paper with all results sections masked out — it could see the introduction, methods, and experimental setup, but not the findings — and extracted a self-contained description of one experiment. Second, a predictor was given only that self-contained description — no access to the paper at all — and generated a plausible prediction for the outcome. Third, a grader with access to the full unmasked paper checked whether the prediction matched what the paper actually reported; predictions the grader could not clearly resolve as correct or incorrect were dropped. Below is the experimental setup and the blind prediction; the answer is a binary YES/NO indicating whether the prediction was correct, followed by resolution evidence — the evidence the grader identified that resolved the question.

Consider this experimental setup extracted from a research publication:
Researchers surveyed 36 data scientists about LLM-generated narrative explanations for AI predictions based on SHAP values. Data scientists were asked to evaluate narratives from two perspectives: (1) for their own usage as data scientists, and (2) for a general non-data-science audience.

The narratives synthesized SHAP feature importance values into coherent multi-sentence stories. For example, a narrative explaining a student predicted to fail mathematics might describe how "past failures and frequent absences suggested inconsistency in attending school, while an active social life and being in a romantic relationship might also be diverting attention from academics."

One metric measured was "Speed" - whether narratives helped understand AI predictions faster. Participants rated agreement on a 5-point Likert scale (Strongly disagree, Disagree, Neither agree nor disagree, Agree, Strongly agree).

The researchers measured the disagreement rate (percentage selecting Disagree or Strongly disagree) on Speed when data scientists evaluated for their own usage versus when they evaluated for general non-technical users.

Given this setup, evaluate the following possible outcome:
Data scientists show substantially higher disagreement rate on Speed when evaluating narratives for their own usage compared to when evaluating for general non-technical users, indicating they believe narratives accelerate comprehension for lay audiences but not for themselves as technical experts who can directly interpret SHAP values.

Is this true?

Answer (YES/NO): YES